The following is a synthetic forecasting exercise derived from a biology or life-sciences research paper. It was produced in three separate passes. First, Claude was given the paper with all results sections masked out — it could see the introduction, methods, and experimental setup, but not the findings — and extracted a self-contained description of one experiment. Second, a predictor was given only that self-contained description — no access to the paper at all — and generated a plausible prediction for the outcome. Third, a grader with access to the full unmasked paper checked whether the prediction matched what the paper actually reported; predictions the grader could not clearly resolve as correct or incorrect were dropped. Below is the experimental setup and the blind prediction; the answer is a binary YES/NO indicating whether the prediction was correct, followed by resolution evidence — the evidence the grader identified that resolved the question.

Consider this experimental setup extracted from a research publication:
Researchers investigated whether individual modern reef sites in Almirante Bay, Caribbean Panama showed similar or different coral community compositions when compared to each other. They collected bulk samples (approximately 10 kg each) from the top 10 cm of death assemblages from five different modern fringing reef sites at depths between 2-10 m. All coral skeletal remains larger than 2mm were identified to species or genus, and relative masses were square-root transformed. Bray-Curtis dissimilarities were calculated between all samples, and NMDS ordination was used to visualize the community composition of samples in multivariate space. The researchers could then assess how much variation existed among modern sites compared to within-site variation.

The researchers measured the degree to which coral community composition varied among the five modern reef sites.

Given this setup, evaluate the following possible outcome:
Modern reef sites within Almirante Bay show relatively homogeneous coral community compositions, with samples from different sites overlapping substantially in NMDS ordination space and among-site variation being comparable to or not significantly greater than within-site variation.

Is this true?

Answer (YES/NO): NO